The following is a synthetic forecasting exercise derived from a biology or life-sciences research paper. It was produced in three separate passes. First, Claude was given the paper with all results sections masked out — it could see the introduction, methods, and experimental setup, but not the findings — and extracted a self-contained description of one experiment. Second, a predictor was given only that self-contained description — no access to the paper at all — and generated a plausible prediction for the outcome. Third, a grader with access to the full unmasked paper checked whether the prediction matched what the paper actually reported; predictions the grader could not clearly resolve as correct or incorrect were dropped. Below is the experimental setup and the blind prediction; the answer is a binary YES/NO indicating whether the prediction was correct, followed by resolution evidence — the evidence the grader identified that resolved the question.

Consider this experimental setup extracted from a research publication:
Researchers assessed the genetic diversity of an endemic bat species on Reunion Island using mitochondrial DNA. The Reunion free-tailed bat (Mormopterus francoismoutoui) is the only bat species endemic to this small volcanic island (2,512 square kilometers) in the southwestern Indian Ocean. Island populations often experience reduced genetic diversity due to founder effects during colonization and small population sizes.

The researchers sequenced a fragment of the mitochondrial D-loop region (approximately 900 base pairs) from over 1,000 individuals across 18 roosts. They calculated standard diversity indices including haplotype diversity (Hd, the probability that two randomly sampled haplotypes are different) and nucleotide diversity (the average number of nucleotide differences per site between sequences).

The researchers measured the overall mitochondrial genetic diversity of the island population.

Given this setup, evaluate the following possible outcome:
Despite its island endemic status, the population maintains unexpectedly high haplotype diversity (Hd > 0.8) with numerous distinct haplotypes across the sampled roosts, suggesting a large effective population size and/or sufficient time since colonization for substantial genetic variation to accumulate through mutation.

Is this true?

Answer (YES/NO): YES